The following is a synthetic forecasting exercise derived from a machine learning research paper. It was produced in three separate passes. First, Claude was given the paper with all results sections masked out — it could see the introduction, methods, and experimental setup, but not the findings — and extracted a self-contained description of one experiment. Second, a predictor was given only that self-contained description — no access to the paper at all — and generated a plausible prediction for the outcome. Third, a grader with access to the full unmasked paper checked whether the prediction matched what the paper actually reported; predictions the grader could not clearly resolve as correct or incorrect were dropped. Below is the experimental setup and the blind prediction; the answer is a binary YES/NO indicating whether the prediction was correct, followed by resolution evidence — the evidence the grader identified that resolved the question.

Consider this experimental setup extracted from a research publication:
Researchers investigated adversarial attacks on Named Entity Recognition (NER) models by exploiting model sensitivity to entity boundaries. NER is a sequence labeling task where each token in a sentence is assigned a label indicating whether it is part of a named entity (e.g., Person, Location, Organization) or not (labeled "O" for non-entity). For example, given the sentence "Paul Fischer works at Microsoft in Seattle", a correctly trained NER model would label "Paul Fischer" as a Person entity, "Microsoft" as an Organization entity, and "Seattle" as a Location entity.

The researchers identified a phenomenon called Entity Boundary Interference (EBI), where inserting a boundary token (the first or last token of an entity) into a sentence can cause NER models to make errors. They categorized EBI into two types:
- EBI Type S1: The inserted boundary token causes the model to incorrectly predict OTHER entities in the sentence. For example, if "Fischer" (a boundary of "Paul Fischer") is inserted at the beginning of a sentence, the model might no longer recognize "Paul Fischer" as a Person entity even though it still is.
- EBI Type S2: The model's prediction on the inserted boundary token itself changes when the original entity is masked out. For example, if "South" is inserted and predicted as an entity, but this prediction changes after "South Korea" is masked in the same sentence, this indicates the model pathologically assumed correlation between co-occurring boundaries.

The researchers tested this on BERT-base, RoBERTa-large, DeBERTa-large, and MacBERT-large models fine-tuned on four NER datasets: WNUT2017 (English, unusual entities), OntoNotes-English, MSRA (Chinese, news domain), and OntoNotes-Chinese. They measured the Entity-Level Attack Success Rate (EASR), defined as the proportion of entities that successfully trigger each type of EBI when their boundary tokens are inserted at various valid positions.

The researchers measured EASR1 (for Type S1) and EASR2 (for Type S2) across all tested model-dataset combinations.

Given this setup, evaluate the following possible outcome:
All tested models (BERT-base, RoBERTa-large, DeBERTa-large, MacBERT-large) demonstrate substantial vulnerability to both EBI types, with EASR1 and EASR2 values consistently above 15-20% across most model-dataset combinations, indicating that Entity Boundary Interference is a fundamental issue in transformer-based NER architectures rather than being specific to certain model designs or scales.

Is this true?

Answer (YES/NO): YES